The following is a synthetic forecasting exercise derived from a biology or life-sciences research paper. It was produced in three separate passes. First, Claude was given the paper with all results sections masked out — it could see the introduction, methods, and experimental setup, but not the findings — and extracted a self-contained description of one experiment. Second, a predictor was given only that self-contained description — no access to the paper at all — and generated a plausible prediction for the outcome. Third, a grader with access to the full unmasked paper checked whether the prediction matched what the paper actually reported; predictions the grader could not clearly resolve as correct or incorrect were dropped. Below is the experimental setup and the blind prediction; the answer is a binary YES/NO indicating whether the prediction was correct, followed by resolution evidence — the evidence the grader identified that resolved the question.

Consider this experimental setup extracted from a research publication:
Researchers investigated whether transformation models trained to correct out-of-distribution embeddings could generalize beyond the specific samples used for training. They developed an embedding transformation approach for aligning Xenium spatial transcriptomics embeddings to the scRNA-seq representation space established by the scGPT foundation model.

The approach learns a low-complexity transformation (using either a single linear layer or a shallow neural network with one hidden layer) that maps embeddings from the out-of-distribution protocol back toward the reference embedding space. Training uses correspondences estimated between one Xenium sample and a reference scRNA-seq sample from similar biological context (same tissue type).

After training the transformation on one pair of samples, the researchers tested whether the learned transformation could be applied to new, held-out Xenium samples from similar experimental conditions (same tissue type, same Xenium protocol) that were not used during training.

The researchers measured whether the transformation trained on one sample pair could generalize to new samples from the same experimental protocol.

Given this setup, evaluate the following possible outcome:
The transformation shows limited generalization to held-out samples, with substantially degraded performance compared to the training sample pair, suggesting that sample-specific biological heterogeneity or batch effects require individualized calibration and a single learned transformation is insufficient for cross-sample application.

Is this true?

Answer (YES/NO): NO